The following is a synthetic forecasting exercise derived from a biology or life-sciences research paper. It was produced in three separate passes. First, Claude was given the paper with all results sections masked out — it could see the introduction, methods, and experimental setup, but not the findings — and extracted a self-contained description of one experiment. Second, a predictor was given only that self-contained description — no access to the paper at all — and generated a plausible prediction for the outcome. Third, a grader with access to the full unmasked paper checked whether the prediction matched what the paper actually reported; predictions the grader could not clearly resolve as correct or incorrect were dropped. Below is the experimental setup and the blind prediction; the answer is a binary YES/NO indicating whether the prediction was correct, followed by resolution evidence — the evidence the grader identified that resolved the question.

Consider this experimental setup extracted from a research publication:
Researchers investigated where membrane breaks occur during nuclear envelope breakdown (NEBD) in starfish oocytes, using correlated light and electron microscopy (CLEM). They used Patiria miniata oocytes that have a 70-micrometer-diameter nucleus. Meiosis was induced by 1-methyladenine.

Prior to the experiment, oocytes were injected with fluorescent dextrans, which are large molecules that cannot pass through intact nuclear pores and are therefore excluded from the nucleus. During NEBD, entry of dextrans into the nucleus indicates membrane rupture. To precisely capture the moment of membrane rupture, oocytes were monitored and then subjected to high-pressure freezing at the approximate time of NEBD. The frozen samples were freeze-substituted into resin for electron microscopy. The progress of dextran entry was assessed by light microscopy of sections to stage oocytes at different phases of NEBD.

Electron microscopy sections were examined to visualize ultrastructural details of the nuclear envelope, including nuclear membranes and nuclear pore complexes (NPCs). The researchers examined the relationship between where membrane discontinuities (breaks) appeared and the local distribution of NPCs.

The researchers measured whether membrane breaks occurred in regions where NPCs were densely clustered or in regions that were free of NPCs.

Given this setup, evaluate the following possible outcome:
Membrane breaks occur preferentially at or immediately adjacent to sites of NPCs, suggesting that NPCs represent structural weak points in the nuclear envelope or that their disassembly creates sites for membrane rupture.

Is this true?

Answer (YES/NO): NO